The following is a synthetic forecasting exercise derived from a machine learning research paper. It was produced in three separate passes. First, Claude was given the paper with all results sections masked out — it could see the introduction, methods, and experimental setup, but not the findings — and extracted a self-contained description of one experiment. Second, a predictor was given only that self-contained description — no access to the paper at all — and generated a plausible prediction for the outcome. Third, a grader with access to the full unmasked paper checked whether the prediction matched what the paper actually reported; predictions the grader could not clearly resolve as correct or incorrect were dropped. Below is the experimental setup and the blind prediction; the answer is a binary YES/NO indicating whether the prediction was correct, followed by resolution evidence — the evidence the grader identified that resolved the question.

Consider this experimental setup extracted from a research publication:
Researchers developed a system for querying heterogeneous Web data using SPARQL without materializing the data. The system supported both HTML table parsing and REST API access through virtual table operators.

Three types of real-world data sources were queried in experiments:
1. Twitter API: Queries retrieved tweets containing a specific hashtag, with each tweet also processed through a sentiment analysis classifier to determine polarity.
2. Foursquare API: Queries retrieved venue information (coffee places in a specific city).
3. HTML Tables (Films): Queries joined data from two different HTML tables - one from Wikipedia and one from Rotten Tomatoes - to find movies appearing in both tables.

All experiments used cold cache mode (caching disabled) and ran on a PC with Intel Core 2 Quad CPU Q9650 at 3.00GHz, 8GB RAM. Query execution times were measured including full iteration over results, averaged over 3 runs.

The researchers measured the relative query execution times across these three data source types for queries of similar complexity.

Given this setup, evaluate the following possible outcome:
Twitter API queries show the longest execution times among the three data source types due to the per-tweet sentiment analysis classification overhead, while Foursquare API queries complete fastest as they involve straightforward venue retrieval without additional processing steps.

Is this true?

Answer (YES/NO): NO